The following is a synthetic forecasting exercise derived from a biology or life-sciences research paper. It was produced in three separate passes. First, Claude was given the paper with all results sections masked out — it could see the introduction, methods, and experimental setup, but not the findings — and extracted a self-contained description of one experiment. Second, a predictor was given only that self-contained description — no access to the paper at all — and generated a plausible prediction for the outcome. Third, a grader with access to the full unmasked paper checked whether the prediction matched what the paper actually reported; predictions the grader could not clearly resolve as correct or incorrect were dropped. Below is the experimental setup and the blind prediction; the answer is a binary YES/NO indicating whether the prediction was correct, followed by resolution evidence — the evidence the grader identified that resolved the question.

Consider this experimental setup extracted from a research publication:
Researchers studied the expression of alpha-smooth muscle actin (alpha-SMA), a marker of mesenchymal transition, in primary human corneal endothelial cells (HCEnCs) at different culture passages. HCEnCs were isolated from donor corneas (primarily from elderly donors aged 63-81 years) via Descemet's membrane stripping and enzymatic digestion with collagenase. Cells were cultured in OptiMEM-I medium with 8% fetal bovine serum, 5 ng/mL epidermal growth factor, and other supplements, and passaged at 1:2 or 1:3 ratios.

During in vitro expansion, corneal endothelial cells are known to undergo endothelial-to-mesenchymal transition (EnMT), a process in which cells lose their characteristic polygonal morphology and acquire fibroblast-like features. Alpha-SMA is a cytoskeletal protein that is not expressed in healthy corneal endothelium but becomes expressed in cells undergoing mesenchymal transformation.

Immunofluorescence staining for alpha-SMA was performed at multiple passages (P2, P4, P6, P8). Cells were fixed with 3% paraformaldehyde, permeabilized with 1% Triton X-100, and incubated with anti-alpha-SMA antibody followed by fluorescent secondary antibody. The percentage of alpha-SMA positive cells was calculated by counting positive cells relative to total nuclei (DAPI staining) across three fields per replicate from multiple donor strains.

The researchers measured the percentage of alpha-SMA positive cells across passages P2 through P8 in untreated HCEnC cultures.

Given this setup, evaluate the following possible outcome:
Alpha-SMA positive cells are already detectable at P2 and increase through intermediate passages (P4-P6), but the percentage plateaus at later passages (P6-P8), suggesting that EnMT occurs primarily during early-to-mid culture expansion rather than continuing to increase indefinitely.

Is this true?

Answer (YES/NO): NO